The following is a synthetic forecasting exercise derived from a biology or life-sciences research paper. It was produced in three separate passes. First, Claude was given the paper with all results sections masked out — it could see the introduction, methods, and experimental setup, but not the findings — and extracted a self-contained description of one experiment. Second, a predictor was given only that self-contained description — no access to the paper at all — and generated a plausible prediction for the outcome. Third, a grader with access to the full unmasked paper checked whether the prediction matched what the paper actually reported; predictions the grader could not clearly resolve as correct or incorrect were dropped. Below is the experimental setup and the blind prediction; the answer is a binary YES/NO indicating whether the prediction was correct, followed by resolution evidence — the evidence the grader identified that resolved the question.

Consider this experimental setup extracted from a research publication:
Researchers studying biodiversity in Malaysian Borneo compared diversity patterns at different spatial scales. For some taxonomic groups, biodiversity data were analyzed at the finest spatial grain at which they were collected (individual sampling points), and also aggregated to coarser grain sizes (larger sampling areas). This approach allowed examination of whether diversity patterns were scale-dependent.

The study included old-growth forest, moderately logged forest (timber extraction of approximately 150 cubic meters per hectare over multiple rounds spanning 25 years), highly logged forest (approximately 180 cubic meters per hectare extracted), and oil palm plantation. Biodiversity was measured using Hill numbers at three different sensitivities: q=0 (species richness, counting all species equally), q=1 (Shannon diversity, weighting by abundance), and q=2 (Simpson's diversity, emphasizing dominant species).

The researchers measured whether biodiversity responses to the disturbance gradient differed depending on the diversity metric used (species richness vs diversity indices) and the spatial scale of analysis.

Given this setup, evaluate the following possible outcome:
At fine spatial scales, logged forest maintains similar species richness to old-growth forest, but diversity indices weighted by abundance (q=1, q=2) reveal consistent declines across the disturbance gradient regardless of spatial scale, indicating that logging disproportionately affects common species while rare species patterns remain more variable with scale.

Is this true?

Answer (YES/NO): NO